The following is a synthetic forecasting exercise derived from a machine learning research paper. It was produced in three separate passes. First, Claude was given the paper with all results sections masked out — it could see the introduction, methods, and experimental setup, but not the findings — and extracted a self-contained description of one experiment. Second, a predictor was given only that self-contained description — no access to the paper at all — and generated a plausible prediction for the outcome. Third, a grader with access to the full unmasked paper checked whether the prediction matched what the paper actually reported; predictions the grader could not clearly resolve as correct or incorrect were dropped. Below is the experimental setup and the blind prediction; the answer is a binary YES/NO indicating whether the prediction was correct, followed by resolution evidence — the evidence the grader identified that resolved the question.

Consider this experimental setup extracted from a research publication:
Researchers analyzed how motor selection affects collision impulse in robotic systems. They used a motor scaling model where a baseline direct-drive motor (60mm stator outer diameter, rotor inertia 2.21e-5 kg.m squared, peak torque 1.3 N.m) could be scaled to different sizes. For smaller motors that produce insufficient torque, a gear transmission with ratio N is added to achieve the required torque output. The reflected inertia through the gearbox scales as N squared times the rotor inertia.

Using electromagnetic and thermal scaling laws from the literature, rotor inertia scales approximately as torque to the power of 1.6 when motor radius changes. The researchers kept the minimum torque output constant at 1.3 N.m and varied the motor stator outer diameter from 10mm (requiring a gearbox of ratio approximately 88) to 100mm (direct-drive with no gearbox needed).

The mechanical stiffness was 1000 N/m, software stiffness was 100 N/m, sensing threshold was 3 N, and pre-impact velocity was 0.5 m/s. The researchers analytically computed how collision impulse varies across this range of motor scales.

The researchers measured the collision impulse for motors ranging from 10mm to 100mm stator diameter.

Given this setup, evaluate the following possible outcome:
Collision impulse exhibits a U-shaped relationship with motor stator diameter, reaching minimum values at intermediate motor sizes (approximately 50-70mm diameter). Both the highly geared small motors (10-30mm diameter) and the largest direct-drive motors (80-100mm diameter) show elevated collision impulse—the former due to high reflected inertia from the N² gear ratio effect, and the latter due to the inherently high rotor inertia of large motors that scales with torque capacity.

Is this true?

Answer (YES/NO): YES